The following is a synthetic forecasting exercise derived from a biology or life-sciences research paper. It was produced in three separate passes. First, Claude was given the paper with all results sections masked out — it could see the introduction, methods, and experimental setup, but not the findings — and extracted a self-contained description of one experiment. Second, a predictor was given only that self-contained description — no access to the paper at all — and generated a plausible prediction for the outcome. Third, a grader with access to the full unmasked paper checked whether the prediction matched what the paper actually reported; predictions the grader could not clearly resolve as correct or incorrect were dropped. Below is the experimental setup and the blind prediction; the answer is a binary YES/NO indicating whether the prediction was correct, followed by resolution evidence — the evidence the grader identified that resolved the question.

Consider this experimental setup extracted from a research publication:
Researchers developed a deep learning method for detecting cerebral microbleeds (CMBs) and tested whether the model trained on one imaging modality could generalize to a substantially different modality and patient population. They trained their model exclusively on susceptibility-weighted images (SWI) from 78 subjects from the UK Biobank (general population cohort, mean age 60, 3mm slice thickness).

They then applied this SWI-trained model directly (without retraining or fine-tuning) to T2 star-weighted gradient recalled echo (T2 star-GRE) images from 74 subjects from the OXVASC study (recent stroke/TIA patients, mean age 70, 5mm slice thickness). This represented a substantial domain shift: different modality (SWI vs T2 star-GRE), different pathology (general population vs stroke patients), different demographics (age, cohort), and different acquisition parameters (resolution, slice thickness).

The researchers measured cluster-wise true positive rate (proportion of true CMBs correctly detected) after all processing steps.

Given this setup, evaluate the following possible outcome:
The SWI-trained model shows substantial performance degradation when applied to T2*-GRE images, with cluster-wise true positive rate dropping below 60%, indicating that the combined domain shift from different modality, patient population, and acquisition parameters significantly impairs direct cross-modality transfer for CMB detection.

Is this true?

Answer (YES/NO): NO